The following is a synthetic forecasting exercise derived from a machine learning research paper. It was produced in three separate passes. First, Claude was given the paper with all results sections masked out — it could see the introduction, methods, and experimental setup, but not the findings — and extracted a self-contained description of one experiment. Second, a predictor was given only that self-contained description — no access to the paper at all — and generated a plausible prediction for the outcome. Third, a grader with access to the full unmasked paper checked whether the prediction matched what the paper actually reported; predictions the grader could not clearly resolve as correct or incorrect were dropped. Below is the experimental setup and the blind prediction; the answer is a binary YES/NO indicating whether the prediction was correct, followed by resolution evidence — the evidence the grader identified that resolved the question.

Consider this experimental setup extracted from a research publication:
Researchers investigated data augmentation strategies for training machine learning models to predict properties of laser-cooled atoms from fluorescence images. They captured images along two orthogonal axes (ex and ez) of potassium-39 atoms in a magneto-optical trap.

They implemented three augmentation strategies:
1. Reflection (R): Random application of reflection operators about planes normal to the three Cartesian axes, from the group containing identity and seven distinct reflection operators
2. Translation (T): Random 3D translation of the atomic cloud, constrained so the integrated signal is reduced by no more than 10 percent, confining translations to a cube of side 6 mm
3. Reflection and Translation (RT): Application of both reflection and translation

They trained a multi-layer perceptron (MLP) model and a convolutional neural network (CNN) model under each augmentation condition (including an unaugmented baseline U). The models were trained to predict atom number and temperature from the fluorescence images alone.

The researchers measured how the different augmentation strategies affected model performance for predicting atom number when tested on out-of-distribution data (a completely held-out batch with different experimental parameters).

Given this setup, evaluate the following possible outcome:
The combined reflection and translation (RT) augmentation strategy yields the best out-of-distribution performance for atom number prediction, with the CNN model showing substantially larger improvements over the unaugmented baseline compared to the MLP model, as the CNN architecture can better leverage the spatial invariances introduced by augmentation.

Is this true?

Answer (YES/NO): NO